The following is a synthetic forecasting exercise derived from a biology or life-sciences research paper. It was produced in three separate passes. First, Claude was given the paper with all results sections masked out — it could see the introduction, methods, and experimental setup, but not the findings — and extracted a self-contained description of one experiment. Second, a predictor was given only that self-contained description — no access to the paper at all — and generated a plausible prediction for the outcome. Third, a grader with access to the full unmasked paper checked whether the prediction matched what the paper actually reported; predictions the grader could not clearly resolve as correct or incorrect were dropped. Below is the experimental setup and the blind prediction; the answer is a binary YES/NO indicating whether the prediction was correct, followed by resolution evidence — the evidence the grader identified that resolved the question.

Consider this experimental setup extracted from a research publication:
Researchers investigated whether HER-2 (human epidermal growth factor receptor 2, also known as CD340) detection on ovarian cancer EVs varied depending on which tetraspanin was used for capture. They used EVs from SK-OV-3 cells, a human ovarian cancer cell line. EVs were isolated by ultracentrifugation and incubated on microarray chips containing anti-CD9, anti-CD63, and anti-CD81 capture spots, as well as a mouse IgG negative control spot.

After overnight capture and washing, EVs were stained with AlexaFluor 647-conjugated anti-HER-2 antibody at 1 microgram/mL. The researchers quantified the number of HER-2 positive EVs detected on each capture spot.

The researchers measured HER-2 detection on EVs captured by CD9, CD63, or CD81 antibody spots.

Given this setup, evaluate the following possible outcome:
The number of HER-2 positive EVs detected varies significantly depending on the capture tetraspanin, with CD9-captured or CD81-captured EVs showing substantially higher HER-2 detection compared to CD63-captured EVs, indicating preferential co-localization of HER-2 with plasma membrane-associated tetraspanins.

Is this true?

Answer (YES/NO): NO